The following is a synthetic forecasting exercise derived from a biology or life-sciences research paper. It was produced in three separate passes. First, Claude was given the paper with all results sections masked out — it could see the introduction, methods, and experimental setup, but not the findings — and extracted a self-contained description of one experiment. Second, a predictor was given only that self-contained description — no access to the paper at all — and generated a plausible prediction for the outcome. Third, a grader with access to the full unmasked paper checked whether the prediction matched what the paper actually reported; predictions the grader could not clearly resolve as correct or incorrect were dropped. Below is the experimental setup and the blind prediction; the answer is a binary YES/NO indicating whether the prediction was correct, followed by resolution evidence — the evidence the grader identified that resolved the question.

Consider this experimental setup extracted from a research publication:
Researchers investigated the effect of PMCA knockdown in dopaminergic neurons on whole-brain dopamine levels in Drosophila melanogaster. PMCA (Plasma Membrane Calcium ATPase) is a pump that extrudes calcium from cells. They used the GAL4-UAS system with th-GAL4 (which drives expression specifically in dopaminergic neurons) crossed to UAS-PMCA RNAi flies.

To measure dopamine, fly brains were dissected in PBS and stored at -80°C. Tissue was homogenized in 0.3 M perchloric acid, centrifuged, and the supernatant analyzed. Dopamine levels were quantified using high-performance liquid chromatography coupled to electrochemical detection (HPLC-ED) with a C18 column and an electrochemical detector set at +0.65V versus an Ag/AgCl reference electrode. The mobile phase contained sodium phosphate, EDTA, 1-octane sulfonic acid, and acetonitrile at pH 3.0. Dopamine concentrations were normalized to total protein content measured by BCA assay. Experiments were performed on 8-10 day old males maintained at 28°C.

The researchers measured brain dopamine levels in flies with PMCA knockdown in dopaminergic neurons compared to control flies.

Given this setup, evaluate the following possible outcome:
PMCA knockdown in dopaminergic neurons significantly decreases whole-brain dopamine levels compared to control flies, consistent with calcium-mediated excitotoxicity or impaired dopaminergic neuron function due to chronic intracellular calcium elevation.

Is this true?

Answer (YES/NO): NO